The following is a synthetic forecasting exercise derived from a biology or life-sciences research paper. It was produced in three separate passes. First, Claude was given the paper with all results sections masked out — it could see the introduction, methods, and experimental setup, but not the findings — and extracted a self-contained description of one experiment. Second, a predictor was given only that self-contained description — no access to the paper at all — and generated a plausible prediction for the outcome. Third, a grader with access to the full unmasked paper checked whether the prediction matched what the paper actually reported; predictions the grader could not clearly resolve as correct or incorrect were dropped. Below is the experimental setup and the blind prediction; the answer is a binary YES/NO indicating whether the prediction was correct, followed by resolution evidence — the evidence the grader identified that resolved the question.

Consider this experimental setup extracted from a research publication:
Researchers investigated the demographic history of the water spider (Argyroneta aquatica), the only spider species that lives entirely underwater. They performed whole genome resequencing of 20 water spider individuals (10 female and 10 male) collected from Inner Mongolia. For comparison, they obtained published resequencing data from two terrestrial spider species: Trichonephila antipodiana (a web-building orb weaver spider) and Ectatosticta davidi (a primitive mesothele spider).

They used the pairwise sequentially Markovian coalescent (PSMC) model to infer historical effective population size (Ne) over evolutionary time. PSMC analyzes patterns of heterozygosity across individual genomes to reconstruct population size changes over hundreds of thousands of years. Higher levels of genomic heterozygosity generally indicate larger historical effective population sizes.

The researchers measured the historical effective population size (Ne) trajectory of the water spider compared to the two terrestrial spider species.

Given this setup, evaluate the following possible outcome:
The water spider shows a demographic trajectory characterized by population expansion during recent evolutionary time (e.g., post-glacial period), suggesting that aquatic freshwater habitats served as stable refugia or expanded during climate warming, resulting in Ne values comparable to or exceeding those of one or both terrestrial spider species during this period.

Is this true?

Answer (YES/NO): NO